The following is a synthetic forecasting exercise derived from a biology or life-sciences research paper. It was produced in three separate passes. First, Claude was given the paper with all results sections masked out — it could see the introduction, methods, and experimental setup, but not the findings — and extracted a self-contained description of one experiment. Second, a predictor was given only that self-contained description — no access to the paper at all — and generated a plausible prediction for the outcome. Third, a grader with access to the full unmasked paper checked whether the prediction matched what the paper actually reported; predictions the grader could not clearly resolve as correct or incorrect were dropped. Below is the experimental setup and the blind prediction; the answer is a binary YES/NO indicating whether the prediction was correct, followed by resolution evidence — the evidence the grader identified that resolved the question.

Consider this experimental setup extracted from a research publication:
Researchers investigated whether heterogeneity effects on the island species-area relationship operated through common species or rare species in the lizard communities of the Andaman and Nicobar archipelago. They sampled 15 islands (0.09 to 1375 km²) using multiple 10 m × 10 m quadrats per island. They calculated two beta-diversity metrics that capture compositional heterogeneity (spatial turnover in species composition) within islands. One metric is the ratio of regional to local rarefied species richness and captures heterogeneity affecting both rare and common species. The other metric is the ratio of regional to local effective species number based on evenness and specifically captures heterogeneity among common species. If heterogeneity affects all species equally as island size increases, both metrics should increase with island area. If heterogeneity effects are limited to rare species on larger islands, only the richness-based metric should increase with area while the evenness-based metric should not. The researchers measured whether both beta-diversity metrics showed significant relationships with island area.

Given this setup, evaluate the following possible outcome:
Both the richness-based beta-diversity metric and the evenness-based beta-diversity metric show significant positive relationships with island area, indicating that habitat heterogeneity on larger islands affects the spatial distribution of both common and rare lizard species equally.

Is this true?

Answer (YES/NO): NO